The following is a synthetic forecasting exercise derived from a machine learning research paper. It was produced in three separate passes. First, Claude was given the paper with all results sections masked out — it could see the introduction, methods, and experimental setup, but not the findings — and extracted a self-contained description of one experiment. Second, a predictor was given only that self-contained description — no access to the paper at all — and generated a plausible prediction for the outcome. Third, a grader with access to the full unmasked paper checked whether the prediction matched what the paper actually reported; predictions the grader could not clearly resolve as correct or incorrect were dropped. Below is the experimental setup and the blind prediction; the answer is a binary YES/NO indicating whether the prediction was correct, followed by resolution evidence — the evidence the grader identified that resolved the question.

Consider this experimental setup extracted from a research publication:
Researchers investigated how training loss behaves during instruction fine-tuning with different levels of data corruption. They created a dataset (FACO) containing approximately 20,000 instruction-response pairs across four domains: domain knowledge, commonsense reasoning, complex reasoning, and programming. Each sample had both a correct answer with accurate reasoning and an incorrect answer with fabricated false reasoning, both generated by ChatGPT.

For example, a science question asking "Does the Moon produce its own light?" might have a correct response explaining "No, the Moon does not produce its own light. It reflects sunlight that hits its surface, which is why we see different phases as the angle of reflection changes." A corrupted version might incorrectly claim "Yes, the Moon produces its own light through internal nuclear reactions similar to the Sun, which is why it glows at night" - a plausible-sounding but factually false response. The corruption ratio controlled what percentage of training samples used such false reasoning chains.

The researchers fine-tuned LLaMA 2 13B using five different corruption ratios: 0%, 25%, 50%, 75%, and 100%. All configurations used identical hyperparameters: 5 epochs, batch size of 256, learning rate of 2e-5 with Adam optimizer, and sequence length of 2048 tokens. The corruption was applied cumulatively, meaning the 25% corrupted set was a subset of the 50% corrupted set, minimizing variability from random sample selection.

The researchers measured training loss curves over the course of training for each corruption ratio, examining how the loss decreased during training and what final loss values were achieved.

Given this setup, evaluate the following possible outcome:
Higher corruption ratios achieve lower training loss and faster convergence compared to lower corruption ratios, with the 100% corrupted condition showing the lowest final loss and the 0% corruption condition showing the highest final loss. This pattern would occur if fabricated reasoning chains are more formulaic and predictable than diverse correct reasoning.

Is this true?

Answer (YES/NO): NO